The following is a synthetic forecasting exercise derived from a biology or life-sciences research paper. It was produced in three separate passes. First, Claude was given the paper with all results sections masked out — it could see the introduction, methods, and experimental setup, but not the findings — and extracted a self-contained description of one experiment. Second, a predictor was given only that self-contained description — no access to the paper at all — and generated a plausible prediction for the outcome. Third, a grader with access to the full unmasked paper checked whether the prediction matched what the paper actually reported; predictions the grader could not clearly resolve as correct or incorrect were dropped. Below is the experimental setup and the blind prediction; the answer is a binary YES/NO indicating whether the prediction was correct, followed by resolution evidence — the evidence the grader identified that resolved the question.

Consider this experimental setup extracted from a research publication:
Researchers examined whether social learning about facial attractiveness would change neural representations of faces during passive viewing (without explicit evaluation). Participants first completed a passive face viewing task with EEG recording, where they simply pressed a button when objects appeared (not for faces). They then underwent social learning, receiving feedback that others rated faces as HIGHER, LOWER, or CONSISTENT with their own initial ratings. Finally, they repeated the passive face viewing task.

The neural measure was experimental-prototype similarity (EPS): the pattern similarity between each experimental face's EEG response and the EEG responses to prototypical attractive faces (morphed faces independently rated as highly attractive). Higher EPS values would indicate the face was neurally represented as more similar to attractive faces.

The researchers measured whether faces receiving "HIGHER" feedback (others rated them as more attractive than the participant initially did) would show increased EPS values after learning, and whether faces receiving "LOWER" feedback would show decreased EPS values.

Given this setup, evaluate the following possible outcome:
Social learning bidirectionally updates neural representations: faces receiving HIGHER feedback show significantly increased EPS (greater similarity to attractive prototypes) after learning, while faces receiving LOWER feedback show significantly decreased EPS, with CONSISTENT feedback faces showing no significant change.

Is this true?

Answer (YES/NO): NO